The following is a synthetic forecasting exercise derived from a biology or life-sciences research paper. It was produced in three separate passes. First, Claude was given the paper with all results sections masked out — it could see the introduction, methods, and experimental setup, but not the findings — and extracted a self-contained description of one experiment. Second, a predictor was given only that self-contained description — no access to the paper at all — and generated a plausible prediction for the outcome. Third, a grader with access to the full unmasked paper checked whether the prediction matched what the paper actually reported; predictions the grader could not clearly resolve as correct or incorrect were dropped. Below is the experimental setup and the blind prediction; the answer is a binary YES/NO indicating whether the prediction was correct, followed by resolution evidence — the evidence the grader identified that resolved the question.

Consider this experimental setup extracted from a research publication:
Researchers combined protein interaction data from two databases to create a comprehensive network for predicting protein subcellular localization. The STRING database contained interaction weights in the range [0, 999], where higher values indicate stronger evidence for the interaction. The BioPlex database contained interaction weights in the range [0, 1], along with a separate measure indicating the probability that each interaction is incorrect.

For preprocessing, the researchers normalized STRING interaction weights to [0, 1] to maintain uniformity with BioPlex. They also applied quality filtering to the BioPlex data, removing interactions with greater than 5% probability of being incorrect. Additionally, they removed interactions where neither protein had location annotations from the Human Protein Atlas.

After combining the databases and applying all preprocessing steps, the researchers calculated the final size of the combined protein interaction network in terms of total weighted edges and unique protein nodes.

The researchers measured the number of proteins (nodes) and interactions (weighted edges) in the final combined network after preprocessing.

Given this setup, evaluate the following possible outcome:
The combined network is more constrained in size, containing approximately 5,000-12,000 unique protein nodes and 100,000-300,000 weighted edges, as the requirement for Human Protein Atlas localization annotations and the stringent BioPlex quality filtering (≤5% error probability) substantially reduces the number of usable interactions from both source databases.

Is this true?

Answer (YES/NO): NO